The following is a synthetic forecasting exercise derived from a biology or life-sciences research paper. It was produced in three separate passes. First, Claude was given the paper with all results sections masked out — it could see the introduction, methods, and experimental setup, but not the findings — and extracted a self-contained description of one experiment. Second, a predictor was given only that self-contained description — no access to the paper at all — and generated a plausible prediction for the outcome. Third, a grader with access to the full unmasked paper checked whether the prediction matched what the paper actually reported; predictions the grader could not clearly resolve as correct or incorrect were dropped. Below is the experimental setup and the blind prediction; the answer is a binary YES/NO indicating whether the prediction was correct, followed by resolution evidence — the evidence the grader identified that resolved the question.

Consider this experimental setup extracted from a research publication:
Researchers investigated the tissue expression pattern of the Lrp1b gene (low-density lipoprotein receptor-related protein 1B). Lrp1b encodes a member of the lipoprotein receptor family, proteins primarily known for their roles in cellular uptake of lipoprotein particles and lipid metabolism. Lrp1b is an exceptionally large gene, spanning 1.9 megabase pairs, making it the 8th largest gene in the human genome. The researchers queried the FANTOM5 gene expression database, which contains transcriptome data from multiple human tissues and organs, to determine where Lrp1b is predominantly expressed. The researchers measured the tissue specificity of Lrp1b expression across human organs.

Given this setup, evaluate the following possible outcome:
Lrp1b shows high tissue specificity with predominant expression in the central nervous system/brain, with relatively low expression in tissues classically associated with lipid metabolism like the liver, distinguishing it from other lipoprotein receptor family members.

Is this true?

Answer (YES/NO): YES